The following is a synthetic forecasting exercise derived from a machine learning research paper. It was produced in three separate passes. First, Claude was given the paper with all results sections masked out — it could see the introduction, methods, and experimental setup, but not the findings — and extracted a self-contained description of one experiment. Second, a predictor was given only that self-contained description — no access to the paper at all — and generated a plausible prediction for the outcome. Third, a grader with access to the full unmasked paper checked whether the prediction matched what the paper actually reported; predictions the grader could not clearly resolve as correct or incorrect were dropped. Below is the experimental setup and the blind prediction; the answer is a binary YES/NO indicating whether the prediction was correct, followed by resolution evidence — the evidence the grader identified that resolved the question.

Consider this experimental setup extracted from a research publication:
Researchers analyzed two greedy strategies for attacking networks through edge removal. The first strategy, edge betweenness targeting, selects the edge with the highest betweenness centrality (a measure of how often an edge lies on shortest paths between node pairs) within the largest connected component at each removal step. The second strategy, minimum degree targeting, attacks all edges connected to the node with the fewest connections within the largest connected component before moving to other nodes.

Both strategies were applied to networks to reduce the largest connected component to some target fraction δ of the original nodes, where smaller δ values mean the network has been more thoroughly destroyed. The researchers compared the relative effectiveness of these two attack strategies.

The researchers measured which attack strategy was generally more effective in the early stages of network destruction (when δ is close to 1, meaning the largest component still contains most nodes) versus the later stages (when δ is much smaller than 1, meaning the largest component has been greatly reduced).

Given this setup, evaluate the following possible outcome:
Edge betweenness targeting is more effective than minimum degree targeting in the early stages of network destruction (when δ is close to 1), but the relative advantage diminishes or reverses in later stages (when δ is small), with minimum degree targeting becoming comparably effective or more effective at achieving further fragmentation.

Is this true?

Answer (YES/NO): NO